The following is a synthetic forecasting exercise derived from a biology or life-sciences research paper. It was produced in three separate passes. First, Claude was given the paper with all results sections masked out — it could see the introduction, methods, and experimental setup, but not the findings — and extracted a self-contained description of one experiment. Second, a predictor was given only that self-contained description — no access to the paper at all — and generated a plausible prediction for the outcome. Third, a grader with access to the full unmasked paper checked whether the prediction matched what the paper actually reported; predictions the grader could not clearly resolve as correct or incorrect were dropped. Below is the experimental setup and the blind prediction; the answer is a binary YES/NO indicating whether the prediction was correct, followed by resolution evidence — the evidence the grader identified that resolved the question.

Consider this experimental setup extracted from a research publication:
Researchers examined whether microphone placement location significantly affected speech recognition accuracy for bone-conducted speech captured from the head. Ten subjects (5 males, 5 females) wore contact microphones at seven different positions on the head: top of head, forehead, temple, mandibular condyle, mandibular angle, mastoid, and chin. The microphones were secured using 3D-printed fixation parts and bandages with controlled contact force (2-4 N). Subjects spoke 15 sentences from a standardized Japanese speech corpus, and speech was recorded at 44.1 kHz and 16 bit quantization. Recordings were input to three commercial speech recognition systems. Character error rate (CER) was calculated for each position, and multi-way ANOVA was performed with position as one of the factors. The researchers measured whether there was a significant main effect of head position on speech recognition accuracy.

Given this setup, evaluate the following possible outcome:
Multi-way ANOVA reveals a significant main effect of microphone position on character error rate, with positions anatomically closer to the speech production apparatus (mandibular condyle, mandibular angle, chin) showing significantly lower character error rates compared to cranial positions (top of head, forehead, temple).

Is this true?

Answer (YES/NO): NO